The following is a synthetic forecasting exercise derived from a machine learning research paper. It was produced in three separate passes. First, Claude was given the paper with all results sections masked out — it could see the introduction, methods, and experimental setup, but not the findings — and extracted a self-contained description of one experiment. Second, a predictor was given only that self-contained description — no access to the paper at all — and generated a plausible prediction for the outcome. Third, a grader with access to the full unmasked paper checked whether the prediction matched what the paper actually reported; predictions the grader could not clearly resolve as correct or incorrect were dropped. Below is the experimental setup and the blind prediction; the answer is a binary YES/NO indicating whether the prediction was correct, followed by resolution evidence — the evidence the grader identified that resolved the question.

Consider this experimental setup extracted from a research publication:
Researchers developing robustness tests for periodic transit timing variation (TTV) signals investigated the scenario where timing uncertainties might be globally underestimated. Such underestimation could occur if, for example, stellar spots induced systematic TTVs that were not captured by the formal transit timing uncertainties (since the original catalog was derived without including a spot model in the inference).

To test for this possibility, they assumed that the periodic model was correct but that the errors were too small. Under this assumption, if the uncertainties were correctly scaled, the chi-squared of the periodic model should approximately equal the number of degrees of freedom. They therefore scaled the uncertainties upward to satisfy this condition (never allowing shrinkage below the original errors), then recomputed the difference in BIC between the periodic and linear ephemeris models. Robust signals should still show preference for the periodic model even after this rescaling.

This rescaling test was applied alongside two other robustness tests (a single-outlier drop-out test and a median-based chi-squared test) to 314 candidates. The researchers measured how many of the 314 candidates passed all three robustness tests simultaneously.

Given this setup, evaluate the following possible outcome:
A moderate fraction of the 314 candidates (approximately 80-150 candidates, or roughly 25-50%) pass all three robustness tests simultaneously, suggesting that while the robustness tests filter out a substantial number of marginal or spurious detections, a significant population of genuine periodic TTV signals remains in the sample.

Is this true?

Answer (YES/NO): YES